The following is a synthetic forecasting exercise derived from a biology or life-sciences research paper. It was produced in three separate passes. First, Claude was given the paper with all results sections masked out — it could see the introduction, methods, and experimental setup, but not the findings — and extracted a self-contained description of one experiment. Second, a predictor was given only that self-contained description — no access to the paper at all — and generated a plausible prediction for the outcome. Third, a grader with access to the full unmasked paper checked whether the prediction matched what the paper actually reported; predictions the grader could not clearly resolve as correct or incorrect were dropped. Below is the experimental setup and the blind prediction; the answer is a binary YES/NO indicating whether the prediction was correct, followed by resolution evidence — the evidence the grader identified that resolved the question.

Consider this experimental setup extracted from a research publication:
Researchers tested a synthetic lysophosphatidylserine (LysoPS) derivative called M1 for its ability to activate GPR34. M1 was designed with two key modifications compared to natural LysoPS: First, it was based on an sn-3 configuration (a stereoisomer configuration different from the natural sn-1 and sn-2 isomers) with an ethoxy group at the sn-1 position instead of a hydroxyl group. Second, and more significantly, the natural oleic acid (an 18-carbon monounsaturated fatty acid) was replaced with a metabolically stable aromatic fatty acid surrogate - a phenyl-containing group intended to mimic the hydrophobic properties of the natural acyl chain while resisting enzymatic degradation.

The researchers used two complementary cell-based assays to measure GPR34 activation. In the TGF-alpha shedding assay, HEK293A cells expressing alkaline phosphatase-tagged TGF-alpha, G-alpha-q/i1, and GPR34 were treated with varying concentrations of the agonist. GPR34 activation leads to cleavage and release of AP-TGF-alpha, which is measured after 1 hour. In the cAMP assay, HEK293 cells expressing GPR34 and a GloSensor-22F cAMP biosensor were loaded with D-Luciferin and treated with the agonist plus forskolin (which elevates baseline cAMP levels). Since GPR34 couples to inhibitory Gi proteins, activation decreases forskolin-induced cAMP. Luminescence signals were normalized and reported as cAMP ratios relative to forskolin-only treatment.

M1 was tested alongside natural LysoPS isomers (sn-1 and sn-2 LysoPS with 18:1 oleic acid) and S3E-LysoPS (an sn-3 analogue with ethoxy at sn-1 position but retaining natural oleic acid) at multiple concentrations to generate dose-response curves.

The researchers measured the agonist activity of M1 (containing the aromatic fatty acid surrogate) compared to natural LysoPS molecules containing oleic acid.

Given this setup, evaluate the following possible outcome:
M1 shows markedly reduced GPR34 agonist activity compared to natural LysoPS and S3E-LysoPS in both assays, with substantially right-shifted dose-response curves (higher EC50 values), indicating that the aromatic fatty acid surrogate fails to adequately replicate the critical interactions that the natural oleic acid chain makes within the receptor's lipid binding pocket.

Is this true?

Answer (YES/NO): NO